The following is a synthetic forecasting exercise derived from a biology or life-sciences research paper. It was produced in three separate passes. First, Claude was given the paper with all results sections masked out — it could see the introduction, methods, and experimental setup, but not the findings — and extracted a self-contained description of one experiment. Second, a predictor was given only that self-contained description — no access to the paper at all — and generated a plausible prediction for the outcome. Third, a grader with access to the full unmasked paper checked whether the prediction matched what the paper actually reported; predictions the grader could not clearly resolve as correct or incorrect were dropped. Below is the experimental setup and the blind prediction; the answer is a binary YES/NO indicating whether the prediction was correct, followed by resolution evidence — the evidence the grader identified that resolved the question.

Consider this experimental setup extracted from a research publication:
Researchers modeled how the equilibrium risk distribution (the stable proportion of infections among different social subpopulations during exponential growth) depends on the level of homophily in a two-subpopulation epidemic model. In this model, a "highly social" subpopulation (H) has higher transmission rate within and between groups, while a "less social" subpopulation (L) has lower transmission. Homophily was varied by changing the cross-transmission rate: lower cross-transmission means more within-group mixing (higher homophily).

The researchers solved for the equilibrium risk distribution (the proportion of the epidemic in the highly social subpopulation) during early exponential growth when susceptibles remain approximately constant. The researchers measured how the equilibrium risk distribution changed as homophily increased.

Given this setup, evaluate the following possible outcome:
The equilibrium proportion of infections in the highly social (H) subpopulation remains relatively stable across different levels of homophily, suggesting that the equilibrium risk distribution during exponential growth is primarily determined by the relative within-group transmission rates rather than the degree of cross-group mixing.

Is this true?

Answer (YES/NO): NO